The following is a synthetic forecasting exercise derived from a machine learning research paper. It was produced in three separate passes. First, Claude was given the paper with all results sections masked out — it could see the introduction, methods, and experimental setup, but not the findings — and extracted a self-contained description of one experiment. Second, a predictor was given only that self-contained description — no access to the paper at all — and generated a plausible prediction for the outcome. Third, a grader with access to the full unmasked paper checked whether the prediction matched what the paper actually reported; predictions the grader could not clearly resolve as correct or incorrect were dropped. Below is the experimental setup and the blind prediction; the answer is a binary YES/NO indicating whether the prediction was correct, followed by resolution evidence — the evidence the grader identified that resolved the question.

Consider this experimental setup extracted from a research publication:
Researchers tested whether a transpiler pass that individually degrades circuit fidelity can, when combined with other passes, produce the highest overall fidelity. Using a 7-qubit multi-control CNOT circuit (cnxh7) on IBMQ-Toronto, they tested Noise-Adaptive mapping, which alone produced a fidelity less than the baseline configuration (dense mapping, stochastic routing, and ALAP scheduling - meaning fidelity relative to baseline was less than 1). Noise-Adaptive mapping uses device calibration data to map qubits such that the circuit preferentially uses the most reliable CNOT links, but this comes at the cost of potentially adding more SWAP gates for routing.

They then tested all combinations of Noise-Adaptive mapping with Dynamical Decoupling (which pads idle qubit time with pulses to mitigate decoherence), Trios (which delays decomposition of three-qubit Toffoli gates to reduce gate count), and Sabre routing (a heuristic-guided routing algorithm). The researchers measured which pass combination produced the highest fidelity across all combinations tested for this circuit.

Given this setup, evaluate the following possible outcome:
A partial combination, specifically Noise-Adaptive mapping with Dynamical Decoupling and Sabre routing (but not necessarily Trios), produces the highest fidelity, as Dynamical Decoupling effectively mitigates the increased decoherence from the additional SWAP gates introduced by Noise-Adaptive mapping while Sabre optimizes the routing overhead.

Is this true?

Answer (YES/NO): NO